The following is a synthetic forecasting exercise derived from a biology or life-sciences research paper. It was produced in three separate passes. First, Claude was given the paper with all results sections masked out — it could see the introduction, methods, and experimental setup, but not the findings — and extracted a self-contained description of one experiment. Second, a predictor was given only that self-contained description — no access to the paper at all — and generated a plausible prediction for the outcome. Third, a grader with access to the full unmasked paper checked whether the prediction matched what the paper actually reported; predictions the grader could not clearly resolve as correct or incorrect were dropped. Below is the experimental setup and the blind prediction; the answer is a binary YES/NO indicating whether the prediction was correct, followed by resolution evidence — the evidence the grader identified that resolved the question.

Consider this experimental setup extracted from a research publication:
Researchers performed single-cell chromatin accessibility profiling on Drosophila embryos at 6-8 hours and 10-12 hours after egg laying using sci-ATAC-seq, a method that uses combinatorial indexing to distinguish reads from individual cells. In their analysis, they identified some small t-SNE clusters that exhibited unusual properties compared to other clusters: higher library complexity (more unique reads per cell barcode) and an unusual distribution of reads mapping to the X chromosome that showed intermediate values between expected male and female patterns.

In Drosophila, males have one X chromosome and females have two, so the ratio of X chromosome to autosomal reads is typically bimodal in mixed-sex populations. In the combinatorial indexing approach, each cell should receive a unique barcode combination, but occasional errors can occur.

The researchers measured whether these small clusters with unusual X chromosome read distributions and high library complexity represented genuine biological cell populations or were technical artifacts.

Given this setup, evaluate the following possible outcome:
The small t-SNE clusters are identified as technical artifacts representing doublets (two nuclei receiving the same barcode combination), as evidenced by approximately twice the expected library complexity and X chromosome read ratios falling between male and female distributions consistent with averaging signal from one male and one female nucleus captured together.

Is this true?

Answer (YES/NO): YES